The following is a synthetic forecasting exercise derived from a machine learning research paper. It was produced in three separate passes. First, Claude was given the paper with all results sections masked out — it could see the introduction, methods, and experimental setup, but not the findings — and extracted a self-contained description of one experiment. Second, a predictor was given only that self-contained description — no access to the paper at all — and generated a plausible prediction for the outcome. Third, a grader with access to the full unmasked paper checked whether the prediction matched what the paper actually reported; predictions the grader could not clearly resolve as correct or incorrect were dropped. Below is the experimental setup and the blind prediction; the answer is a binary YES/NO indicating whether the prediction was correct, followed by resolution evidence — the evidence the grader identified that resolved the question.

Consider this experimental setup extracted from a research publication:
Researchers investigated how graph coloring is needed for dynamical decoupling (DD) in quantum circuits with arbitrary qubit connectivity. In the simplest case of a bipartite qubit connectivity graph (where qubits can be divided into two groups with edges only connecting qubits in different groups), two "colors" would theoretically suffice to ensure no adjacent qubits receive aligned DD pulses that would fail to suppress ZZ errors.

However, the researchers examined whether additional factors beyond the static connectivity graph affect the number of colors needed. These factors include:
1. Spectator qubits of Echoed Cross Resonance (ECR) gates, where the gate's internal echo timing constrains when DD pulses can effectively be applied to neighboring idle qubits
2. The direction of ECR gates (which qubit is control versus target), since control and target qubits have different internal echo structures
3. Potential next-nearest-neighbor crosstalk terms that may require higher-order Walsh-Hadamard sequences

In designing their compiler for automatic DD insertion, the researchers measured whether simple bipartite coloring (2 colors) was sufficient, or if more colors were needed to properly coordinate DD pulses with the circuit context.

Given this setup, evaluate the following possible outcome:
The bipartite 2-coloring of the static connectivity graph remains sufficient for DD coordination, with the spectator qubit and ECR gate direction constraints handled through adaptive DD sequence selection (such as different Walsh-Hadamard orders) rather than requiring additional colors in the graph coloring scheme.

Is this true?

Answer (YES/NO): NO